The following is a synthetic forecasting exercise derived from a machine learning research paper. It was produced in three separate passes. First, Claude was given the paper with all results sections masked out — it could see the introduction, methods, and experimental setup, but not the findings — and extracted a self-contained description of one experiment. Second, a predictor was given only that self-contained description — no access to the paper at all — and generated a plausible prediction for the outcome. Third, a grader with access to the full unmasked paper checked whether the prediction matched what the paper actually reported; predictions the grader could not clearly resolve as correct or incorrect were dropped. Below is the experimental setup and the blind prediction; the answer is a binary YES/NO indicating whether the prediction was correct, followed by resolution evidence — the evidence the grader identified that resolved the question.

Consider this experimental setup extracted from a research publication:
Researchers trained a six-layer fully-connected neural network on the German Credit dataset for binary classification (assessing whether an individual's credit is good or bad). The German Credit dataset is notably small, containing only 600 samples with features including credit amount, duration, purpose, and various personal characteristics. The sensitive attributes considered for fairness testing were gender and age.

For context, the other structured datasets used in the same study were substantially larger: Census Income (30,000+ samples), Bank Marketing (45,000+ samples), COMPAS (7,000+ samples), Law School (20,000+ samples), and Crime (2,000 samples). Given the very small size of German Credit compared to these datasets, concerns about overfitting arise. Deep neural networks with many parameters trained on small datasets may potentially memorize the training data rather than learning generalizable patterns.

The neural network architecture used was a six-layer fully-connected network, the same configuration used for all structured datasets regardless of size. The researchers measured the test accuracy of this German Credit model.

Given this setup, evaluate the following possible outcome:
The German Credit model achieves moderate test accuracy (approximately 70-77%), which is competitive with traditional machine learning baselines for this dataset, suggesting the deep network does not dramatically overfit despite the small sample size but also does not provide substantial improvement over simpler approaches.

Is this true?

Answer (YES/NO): NO